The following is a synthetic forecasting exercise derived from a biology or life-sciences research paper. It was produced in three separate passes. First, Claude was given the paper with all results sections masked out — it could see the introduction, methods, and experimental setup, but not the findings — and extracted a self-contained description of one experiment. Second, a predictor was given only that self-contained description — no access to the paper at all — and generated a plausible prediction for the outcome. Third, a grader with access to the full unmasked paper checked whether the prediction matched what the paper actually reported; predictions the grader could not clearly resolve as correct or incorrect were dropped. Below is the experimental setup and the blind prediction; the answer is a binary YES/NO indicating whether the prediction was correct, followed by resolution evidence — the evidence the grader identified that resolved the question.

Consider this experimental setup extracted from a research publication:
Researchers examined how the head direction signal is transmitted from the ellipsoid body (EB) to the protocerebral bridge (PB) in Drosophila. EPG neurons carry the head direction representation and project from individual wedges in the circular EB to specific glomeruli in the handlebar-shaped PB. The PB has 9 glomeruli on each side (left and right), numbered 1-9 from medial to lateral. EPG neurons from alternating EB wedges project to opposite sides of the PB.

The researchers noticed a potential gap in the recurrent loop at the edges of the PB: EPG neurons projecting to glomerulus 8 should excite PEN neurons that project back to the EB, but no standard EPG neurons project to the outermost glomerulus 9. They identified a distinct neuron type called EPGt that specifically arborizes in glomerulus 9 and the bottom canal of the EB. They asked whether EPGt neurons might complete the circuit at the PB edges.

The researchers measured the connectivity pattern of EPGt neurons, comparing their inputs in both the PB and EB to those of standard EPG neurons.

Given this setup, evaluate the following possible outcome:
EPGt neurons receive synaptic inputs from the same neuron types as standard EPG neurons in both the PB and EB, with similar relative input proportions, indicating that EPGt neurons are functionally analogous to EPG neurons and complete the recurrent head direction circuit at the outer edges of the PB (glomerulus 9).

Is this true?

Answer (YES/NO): NO